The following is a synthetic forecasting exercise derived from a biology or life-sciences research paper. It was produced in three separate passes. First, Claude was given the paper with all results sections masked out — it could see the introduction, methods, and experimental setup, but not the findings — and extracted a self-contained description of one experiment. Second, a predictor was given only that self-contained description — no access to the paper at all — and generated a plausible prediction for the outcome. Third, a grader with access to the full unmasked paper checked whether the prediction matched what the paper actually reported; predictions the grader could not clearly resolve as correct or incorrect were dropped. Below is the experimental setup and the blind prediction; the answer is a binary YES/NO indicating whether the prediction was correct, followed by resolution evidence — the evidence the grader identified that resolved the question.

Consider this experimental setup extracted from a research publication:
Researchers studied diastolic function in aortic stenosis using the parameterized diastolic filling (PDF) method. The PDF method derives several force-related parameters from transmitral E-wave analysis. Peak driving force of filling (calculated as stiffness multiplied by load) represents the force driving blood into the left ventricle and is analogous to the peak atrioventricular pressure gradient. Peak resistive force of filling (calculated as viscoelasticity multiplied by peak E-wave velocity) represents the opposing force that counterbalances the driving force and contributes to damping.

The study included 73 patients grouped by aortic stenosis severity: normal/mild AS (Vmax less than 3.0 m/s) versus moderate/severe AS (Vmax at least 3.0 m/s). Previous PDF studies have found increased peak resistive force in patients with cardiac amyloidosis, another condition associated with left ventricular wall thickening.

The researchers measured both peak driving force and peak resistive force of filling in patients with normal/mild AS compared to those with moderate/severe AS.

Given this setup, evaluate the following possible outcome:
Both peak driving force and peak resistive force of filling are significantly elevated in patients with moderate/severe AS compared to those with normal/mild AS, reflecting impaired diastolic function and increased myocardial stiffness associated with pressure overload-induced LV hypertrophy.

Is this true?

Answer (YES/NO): NO